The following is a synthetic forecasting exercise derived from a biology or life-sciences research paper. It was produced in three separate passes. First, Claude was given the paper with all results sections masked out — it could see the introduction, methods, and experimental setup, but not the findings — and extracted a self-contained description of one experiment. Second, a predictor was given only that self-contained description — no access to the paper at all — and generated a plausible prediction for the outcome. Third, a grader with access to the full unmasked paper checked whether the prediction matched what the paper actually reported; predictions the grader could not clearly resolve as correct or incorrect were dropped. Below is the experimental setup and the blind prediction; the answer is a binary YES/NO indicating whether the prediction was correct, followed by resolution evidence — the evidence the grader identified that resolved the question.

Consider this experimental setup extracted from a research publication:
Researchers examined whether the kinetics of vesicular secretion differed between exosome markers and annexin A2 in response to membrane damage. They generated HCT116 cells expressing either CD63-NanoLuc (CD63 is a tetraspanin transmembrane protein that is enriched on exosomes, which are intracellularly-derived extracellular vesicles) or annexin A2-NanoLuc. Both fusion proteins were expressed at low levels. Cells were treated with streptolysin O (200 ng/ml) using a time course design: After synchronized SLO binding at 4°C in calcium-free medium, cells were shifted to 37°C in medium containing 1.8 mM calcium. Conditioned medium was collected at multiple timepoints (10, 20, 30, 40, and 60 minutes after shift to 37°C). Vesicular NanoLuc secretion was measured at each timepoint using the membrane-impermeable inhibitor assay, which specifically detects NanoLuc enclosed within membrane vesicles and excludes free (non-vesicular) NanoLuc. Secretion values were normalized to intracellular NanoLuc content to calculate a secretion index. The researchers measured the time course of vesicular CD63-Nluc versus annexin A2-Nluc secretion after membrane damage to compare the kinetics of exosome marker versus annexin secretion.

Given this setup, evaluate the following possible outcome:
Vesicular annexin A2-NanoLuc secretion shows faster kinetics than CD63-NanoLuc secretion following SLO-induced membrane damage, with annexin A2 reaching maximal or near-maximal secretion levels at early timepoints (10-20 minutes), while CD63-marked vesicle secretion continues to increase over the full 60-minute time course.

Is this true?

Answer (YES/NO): NO